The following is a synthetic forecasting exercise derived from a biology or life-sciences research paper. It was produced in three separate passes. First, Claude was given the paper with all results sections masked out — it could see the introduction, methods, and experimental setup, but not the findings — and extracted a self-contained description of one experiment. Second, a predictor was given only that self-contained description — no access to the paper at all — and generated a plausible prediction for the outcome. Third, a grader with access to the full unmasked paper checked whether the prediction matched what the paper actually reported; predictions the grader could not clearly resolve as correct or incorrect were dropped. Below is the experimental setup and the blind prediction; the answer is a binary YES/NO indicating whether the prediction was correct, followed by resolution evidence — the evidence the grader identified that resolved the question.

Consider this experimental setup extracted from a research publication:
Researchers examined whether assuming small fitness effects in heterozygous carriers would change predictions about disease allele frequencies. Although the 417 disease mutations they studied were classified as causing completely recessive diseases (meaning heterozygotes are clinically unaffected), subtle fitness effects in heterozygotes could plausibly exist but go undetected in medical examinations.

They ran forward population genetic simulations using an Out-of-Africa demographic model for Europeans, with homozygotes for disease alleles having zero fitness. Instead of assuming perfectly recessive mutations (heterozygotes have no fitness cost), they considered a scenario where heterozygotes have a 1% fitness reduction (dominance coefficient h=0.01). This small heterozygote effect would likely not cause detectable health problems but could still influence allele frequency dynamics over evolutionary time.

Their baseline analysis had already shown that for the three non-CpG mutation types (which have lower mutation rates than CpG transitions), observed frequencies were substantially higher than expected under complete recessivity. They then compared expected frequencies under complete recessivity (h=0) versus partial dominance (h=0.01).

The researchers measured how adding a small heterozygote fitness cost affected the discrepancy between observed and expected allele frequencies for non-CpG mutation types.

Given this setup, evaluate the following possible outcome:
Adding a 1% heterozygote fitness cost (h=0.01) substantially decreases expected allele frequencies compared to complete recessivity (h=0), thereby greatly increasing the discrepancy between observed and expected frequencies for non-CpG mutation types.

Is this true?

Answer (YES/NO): YES